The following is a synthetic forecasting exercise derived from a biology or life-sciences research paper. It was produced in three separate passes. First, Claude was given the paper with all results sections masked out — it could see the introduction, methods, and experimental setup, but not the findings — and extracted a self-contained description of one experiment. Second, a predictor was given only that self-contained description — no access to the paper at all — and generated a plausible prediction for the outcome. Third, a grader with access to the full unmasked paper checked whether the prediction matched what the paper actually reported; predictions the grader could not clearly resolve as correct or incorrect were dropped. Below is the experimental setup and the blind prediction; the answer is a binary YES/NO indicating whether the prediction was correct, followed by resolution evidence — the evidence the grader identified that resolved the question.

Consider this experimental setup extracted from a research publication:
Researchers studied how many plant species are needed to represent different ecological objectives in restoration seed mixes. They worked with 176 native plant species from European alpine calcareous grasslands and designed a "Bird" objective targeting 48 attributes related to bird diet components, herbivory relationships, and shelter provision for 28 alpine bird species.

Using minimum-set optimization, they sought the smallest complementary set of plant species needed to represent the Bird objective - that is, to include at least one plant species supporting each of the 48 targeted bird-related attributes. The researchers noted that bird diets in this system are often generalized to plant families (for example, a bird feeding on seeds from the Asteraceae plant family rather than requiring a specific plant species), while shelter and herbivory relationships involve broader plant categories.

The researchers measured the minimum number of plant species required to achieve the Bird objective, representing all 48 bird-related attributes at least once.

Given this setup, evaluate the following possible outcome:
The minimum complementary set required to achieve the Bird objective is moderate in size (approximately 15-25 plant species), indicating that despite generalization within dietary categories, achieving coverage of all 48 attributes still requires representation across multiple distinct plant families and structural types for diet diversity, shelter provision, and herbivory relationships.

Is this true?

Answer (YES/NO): NO